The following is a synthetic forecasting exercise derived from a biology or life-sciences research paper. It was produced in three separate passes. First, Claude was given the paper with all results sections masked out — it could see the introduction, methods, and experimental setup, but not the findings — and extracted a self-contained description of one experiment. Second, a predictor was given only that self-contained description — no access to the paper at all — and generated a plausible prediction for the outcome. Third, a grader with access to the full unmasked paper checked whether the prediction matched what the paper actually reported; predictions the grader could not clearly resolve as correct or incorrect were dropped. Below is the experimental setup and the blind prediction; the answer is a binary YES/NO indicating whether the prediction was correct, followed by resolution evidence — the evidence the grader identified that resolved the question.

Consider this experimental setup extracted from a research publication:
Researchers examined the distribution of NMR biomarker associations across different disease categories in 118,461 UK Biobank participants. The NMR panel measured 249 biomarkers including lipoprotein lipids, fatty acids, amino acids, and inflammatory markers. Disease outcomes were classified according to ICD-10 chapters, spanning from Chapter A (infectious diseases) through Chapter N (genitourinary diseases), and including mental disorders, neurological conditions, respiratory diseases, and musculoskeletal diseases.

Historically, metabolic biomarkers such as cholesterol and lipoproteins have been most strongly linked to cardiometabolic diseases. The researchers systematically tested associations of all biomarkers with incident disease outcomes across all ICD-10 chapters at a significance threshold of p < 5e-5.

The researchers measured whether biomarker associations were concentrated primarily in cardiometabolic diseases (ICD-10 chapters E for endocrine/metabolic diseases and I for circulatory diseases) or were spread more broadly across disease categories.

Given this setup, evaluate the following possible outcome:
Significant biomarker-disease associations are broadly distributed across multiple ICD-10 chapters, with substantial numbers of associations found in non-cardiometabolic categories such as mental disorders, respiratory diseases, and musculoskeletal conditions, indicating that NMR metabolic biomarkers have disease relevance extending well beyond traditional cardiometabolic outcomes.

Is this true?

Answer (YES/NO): YES